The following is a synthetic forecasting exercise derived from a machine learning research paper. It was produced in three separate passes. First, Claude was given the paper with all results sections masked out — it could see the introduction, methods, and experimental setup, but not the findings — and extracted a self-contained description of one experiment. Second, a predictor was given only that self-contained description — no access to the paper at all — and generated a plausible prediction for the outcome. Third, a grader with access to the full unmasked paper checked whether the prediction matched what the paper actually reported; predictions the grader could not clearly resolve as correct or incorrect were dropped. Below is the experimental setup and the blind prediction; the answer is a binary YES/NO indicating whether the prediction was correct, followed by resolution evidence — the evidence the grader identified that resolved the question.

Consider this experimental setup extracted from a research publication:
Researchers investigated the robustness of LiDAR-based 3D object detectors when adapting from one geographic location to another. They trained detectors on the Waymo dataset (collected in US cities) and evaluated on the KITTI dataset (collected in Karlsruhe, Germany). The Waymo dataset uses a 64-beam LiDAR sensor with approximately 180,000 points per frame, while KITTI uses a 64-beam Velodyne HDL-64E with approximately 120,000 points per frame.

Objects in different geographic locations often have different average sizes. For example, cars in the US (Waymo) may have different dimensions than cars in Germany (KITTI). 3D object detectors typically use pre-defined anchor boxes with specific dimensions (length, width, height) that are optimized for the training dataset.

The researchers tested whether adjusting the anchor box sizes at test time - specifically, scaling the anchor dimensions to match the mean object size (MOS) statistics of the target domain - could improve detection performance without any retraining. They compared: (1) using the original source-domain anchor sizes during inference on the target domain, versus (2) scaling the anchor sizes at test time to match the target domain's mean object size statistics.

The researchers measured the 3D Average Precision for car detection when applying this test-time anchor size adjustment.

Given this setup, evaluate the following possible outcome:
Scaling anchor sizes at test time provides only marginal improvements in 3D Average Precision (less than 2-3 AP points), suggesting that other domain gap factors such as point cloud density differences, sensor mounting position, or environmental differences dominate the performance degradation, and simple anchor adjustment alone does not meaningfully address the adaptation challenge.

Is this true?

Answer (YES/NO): NO